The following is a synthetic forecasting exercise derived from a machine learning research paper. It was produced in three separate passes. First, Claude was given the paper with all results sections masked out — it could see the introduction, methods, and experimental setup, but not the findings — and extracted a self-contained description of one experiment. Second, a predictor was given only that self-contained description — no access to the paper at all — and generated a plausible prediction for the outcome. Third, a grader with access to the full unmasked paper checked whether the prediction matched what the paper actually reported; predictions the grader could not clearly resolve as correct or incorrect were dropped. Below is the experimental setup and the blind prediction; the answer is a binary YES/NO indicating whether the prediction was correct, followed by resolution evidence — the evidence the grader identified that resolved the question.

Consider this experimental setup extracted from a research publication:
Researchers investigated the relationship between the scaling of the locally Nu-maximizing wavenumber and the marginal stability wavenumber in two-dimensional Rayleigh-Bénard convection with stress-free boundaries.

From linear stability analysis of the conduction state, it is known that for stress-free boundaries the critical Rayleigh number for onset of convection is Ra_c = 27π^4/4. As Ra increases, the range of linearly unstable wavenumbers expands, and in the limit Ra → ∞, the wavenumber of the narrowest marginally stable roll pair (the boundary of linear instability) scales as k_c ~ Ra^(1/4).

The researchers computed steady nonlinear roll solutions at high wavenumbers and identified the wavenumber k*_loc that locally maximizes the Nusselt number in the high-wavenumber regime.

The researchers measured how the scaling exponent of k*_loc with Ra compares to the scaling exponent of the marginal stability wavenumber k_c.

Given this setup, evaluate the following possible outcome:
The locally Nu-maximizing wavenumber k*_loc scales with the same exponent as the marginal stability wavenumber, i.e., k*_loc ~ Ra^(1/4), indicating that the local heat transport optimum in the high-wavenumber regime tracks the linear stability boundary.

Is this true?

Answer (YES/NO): YES